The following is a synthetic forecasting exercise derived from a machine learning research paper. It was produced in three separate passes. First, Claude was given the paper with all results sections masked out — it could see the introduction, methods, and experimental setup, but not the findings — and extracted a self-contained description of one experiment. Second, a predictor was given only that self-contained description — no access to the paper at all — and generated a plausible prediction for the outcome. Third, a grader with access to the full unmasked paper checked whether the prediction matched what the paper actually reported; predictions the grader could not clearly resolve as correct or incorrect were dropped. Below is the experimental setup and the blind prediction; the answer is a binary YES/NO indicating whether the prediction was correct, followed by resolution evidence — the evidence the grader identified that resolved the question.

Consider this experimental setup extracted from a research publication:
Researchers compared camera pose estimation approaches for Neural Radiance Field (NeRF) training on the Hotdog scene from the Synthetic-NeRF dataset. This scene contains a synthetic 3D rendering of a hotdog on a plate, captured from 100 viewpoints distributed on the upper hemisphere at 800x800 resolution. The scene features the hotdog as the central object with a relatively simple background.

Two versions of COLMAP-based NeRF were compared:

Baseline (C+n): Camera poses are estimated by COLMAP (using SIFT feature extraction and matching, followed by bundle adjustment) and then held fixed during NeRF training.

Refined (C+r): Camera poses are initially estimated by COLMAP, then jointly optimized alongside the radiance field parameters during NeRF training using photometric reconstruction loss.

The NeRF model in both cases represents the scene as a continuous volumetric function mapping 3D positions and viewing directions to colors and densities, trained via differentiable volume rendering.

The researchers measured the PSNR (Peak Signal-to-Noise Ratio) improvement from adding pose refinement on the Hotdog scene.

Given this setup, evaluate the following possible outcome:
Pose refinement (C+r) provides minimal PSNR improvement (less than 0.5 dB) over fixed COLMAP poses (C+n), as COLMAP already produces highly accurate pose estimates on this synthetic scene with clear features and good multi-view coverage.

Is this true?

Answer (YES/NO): NO